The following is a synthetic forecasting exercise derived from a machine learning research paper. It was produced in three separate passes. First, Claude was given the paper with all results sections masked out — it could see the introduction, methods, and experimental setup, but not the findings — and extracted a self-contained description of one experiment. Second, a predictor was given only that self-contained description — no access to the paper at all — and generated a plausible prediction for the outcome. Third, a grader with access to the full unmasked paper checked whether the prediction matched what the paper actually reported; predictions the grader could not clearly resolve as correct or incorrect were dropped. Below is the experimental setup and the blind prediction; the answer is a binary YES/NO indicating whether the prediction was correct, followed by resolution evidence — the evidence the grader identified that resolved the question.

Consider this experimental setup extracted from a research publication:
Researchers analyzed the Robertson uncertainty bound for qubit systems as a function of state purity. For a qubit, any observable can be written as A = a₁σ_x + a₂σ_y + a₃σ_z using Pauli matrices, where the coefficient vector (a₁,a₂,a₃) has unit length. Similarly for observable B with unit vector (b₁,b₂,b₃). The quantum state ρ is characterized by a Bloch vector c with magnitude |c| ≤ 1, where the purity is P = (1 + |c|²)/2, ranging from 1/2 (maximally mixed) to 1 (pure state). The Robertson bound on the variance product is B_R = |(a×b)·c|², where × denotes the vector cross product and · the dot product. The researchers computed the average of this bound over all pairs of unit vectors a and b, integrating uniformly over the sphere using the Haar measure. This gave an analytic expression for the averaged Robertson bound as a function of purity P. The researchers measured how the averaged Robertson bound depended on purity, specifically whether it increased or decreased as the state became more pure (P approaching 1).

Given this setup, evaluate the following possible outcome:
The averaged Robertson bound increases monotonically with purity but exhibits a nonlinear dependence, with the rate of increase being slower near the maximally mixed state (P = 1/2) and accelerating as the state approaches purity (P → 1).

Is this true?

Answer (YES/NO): NO